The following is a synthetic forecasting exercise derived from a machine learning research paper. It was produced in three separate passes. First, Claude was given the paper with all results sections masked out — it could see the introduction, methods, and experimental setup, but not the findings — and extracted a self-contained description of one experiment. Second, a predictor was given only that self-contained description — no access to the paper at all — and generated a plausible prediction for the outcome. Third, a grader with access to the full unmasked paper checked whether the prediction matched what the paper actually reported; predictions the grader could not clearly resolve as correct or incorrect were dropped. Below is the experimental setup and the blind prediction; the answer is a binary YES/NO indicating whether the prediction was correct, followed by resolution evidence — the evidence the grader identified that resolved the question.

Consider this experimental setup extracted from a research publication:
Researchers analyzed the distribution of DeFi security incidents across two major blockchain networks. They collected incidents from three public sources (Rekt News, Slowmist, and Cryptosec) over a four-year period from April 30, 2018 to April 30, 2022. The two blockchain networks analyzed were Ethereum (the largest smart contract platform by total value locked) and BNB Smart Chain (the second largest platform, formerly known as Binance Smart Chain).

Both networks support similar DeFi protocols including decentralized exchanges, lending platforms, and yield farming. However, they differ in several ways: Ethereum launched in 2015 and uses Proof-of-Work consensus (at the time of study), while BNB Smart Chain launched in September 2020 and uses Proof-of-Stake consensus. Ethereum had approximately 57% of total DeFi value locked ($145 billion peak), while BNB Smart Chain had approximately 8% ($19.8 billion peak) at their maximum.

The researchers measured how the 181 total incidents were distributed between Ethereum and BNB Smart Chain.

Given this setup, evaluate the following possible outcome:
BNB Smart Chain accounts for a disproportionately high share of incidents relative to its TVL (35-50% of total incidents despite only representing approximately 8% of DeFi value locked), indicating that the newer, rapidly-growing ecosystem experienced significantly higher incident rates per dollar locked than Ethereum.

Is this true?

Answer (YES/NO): YES